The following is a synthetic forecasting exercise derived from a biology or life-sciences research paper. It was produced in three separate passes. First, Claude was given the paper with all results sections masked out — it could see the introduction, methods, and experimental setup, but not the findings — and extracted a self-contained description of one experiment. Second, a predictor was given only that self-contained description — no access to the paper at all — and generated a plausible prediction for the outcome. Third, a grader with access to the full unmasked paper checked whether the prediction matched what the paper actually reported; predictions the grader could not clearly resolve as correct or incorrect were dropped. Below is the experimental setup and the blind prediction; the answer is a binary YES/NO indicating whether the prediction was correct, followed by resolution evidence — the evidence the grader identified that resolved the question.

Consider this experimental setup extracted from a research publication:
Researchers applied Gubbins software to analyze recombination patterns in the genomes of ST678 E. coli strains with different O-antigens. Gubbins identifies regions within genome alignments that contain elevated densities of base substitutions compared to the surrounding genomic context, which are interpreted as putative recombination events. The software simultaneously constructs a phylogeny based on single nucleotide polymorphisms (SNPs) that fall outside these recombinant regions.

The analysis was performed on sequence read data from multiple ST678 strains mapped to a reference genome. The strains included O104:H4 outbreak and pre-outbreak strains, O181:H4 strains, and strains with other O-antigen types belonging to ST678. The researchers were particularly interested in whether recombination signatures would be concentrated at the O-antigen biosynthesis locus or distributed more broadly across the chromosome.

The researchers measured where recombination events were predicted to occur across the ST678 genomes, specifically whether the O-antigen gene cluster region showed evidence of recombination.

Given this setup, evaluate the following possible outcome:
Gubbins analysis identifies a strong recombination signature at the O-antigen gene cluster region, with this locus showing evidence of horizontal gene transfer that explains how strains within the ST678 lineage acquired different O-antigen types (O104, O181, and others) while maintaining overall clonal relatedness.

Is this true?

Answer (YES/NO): NO